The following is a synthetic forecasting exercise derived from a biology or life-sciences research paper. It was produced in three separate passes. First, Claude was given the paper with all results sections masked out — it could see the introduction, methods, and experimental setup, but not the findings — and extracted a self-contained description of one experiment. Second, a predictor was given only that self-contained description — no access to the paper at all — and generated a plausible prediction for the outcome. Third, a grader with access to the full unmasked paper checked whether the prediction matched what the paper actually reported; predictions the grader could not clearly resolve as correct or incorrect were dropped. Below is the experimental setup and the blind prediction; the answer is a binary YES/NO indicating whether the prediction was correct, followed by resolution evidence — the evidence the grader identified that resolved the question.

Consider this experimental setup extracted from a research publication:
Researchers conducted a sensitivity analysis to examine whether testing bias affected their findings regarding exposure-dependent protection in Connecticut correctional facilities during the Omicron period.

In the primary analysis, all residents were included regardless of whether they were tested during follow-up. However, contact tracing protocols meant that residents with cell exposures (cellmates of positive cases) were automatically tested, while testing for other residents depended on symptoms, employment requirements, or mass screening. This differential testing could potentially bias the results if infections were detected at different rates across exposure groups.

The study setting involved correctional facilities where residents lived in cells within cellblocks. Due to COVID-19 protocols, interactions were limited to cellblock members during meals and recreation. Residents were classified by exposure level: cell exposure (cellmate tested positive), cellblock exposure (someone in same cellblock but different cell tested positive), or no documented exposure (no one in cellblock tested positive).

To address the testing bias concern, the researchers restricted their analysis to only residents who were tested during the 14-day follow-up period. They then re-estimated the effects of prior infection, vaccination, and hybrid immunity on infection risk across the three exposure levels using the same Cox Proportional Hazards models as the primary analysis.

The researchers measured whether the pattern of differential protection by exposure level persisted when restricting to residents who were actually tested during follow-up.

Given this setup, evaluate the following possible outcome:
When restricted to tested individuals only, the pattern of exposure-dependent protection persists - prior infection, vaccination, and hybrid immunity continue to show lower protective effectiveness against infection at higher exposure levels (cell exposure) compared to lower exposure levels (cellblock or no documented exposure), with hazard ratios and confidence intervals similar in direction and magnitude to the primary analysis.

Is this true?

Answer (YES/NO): NO